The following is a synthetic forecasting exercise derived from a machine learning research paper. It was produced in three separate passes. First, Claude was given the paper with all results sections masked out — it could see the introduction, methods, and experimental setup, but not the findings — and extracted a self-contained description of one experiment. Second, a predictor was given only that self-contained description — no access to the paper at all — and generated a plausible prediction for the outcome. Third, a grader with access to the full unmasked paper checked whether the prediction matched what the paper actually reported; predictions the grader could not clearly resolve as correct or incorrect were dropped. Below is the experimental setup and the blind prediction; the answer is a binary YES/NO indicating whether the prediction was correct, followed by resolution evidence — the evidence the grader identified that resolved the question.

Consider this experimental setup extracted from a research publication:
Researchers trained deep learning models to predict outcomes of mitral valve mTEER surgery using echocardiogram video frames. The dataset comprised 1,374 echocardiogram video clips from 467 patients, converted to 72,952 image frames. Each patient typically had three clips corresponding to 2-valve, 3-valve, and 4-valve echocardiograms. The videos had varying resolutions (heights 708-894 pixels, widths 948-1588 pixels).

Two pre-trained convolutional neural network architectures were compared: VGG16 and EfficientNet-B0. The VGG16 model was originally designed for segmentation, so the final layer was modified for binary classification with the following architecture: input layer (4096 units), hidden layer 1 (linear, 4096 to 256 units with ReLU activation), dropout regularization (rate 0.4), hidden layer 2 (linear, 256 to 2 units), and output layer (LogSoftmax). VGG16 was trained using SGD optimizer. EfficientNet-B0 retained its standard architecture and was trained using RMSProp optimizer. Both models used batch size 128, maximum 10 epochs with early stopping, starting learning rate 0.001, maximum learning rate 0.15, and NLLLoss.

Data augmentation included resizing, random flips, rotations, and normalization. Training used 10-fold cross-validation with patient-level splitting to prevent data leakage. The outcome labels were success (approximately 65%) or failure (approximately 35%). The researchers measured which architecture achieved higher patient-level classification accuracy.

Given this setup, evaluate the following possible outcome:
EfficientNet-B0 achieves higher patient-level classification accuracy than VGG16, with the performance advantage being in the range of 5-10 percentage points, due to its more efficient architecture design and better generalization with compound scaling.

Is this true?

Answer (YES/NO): NO